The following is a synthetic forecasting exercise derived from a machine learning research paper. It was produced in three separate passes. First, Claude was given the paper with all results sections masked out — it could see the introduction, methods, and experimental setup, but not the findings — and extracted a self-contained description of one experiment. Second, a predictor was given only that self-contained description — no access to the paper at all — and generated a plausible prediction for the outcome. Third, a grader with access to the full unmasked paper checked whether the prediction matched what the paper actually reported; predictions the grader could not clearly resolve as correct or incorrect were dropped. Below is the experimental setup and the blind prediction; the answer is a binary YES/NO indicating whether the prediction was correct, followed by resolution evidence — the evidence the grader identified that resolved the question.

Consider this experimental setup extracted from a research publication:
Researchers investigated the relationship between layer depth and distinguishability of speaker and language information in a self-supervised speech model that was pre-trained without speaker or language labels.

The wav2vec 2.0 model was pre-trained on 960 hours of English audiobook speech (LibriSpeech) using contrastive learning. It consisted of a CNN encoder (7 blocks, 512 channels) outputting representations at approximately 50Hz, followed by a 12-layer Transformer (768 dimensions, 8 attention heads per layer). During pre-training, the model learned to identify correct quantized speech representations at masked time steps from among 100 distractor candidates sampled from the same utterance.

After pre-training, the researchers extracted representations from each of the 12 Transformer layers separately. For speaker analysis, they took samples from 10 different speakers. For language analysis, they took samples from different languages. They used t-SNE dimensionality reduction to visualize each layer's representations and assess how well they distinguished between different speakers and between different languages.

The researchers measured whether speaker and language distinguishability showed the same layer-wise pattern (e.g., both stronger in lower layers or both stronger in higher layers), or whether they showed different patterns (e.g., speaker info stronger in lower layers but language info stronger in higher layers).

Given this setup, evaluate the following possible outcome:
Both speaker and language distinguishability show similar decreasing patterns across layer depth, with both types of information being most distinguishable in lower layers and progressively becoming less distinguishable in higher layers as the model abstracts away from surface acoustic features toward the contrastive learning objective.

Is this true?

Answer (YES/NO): YES